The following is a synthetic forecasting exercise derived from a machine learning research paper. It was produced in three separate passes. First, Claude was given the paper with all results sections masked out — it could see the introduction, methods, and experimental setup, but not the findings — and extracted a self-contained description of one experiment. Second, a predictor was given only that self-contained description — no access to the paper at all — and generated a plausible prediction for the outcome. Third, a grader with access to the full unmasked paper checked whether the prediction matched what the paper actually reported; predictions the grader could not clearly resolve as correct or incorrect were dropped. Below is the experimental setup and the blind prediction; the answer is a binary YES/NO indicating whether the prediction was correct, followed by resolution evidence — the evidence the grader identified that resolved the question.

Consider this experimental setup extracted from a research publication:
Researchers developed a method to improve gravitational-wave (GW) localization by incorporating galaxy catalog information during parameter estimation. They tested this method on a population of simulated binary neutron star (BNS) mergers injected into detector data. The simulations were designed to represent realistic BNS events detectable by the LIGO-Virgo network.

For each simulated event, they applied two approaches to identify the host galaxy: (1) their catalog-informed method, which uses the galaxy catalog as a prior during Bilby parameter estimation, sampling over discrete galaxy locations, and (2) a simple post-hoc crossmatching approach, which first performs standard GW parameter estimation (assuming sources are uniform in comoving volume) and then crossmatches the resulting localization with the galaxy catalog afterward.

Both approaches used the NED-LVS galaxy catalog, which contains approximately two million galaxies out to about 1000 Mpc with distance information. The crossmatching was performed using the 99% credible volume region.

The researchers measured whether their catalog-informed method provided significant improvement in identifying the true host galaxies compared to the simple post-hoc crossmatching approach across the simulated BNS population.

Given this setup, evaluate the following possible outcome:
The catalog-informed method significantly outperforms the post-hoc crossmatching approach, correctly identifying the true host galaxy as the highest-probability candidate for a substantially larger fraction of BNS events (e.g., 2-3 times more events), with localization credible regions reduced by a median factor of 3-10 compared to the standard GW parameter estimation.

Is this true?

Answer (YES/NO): NO